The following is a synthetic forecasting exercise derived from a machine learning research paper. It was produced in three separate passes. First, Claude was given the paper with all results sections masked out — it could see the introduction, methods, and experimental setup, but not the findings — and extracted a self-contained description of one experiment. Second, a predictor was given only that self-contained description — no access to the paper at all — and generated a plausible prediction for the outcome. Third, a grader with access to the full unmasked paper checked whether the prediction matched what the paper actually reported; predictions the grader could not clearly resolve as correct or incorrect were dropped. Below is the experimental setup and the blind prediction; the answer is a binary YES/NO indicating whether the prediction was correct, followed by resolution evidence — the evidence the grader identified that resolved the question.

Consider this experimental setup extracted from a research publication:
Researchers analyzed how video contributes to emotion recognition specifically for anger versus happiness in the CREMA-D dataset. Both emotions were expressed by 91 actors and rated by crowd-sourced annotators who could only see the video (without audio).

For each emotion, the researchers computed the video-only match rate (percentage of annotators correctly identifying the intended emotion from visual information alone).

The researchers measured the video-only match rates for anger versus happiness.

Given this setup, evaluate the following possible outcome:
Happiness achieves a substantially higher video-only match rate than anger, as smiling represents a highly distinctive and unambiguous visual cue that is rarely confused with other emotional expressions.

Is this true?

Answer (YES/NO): YES